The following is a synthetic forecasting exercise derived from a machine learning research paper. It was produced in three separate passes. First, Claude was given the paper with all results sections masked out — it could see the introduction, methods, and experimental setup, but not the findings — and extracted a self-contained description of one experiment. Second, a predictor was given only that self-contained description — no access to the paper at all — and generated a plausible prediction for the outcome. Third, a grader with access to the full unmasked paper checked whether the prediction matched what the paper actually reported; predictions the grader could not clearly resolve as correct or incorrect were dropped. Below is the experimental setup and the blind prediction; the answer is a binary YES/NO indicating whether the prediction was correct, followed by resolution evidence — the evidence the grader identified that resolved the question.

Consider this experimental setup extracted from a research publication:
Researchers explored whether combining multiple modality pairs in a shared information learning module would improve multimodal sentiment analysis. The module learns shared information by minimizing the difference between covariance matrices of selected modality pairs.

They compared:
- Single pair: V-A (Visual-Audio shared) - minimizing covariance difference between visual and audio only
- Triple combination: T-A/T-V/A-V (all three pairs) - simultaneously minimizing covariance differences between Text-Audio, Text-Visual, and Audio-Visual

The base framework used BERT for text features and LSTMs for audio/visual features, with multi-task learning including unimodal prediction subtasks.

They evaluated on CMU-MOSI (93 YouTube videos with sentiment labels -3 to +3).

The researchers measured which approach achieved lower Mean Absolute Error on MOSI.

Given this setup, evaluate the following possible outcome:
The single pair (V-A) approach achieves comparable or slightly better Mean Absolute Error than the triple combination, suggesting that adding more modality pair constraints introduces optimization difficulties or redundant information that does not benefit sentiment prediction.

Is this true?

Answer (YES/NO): YES